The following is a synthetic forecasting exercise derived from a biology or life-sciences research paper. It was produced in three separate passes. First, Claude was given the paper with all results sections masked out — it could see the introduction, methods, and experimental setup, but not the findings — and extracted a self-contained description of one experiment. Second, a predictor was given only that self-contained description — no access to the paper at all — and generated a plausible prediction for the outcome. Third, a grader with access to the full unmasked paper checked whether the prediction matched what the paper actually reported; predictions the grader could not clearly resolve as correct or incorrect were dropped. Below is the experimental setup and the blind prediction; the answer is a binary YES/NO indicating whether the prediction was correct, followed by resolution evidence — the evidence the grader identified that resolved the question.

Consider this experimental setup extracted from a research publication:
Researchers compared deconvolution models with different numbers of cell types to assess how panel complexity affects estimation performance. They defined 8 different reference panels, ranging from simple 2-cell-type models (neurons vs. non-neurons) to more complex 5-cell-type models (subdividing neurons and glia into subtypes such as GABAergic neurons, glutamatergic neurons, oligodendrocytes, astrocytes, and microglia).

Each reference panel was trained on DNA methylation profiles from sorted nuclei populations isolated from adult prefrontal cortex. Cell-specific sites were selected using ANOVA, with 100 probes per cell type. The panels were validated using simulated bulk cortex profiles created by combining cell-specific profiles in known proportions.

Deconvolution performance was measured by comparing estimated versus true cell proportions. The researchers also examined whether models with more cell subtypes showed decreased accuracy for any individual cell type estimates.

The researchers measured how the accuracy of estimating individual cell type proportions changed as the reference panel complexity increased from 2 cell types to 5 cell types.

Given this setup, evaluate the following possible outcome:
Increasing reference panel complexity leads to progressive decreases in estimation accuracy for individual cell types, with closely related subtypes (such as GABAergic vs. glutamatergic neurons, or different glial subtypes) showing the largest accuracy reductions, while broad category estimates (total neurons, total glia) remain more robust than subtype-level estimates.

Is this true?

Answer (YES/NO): NO